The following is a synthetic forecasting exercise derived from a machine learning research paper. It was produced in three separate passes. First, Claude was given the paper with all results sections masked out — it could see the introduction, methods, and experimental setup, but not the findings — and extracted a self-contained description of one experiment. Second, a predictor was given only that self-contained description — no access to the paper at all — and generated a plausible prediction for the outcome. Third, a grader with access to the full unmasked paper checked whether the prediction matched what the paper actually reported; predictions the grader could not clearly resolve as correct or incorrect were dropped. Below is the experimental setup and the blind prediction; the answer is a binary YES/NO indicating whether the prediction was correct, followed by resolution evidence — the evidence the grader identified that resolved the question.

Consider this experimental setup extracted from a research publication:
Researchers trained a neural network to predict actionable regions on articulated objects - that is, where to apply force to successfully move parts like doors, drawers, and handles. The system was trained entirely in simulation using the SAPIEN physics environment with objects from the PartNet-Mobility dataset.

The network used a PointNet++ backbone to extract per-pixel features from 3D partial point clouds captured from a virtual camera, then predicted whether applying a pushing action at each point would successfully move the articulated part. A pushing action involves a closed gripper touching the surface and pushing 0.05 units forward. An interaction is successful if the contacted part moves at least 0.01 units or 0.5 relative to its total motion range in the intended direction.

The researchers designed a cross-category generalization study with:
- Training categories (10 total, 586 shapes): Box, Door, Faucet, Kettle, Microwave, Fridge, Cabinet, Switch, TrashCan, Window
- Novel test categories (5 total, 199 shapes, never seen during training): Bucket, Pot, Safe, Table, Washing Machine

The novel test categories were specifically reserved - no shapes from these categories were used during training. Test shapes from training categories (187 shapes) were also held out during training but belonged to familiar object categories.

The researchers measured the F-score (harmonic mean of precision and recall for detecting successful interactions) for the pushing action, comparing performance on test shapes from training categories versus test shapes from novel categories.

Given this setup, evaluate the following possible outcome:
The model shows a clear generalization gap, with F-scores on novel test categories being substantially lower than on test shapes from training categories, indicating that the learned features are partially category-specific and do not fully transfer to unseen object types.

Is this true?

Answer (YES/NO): NO